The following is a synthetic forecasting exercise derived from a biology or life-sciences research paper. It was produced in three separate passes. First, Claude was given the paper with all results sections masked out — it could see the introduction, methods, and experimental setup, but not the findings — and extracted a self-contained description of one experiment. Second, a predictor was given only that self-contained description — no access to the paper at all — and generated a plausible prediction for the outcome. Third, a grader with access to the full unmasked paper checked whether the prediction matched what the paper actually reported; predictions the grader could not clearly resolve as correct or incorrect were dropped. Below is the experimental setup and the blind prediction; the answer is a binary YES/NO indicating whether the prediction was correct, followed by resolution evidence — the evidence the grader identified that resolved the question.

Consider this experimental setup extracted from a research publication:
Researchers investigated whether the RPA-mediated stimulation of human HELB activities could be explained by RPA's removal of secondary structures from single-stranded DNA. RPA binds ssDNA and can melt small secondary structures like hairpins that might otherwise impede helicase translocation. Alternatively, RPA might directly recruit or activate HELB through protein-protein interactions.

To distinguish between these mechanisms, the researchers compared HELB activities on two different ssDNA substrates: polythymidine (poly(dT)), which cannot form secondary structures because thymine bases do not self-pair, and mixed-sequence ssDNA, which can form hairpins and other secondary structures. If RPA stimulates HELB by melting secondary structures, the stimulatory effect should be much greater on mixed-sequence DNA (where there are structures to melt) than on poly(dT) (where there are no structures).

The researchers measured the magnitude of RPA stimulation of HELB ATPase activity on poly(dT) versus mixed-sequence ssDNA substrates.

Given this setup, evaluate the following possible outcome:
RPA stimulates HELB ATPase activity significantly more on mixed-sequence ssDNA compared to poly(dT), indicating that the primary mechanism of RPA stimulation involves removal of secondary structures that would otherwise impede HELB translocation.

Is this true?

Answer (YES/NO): NO